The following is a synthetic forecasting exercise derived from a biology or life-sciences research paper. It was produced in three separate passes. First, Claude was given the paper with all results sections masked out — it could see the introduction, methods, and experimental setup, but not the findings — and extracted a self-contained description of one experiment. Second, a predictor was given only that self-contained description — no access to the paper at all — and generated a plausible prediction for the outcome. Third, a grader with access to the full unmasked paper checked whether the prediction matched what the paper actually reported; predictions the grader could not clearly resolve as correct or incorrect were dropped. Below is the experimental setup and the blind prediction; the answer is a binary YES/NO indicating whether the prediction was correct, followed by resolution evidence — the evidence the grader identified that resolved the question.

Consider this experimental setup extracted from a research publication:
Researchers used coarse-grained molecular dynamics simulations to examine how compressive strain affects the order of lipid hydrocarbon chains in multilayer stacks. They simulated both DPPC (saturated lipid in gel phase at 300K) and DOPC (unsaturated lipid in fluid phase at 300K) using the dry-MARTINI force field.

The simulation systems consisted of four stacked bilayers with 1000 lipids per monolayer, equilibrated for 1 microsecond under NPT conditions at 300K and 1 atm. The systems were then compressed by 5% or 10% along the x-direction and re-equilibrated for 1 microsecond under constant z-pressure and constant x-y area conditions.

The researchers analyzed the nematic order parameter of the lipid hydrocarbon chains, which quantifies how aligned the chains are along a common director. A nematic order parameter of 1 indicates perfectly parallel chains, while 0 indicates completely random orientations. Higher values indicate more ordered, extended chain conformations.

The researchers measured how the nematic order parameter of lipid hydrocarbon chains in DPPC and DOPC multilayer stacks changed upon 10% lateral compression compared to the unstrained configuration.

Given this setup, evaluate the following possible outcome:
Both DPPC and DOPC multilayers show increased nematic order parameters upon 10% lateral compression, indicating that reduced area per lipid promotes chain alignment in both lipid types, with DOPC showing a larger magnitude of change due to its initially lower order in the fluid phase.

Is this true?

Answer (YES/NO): NO